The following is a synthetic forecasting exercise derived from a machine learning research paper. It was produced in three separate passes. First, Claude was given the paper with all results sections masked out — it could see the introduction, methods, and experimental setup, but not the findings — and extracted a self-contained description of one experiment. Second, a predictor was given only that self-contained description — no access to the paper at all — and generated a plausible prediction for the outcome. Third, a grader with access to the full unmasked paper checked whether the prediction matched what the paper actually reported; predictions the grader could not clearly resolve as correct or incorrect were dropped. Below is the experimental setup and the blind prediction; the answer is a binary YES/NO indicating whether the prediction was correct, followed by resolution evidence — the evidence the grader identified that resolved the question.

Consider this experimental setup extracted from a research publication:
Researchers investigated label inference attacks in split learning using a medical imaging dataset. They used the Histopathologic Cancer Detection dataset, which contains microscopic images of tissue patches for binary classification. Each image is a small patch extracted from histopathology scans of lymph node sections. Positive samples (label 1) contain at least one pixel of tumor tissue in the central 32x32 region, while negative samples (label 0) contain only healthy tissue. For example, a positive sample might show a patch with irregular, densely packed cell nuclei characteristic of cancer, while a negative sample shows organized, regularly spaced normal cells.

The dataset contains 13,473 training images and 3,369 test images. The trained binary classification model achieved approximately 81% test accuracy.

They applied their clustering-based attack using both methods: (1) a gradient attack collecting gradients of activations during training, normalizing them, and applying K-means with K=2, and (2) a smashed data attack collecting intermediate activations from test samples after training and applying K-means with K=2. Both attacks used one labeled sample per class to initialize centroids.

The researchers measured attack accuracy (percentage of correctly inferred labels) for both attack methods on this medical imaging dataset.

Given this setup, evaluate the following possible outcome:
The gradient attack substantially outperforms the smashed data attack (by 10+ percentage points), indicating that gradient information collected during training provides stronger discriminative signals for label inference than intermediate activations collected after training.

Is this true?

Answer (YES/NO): YES